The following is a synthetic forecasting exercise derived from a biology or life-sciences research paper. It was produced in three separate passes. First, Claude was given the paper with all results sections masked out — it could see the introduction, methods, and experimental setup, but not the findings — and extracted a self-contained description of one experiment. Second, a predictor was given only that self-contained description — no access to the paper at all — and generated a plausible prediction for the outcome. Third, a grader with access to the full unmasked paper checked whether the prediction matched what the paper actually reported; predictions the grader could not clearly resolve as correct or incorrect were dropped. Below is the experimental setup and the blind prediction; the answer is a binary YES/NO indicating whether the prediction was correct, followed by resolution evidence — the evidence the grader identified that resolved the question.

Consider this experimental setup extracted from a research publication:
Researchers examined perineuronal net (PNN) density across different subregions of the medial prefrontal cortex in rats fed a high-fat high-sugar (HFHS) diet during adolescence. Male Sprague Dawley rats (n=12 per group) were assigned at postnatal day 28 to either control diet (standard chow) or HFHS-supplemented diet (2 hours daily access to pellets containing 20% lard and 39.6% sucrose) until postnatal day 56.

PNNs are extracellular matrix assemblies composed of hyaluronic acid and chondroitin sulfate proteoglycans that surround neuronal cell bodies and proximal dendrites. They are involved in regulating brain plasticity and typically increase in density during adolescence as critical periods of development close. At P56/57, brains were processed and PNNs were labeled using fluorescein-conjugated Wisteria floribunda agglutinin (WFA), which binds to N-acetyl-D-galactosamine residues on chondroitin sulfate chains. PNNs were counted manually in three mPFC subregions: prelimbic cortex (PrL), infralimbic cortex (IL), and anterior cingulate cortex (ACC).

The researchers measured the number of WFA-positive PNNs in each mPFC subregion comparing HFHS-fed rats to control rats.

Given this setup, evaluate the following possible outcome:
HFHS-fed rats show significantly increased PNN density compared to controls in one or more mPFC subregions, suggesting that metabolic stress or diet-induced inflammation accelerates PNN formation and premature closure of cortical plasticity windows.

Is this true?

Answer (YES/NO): NO